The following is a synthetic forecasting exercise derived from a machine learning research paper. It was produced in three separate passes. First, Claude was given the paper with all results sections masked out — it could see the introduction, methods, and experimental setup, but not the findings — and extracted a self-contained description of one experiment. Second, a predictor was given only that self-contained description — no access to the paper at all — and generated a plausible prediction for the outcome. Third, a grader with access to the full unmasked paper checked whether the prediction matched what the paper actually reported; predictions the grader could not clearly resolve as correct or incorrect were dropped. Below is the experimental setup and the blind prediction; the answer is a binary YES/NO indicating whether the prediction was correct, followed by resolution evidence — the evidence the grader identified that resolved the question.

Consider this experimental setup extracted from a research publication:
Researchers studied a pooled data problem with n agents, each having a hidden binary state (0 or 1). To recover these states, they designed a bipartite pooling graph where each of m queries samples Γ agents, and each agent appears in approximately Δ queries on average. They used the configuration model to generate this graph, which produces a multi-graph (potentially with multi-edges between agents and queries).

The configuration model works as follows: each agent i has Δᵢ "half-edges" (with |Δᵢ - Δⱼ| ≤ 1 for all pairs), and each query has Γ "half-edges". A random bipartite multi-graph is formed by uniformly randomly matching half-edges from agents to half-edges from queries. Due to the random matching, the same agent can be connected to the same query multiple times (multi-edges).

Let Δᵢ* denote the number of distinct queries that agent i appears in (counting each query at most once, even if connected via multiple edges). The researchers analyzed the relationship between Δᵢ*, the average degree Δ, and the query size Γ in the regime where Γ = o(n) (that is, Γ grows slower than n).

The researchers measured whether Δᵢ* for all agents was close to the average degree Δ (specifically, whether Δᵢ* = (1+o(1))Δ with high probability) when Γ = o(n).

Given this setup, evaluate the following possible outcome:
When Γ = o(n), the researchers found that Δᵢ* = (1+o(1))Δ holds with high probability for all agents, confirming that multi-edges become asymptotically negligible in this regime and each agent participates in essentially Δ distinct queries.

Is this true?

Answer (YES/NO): YES